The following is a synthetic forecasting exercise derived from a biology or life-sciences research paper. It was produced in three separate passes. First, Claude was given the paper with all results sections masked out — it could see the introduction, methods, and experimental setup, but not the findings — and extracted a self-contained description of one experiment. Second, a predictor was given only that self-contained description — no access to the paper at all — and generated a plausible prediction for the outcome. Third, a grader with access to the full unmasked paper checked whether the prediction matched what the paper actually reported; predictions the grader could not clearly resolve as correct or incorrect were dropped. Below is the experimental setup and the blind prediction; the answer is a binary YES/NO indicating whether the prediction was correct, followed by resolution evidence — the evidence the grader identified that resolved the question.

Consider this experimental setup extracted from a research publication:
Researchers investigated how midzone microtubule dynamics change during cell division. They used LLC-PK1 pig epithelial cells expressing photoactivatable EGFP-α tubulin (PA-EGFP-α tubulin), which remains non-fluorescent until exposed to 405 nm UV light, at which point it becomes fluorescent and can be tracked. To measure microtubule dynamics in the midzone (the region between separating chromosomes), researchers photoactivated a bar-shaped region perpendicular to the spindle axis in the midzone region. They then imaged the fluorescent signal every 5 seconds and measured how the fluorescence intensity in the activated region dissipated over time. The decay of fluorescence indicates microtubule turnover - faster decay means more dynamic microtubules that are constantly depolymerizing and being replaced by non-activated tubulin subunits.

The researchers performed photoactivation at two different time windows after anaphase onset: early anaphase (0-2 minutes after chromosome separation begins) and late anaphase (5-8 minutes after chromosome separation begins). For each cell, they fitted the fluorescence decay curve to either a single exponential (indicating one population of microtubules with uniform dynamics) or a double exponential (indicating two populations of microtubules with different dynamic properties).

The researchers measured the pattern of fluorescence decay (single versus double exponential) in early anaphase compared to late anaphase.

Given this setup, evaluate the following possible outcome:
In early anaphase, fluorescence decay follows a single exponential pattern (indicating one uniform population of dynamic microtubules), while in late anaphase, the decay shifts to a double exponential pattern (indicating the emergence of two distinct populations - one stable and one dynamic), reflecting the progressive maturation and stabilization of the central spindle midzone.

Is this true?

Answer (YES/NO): YES